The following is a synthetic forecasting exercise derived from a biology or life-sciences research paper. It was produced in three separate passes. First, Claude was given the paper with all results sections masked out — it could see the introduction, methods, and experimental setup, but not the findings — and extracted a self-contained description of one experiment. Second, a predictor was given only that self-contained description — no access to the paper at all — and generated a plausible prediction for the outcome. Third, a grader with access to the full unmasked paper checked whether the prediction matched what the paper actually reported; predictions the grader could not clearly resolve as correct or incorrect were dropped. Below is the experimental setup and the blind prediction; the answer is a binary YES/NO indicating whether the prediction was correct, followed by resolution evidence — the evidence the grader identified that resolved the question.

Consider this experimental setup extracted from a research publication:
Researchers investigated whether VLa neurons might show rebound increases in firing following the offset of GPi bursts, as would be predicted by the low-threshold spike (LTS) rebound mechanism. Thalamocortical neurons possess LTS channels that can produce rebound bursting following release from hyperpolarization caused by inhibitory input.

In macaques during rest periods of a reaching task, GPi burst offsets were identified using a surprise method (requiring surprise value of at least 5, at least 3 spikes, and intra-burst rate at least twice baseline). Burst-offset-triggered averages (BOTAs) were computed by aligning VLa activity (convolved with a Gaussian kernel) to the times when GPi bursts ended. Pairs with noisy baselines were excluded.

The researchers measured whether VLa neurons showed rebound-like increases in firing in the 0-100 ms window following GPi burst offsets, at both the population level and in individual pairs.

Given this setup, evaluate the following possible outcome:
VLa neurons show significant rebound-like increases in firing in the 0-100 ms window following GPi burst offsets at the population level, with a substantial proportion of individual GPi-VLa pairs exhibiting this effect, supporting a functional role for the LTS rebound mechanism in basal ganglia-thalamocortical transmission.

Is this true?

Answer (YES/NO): NO